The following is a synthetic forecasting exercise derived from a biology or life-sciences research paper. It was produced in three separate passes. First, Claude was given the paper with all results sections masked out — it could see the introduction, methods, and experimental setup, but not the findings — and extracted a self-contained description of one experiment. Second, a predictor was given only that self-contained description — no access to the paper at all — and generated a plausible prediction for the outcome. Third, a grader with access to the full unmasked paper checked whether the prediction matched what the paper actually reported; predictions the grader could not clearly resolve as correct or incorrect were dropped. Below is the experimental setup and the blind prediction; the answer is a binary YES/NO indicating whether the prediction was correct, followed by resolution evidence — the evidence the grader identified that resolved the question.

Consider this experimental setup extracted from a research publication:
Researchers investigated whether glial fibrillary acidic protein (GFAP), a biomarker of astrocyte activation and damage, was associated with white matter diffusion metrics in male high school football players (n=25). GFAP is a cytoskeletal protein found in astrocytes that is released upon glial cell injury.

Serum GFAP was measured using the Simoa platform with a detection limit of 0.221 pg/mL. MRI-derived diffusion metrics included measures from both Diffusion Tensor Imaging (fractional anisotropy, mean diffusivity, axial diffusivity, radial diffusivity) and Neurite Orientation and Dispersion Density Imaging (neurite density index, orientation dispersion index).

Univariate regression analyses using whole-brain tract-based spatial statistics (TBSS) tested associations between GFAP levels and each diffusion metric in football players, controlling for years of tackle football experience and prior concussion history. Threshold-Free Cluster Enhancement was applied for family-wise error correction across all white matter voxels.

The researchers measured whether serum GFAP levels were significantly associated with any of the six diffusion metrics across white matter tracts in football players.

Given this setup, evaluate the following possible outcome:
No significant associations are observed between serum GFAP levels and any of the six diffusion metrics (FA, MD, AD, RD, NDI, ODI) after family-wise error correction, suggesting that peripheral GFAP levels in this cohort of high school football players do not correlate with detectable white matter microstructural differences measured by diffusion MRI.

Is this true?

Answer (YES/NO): NO